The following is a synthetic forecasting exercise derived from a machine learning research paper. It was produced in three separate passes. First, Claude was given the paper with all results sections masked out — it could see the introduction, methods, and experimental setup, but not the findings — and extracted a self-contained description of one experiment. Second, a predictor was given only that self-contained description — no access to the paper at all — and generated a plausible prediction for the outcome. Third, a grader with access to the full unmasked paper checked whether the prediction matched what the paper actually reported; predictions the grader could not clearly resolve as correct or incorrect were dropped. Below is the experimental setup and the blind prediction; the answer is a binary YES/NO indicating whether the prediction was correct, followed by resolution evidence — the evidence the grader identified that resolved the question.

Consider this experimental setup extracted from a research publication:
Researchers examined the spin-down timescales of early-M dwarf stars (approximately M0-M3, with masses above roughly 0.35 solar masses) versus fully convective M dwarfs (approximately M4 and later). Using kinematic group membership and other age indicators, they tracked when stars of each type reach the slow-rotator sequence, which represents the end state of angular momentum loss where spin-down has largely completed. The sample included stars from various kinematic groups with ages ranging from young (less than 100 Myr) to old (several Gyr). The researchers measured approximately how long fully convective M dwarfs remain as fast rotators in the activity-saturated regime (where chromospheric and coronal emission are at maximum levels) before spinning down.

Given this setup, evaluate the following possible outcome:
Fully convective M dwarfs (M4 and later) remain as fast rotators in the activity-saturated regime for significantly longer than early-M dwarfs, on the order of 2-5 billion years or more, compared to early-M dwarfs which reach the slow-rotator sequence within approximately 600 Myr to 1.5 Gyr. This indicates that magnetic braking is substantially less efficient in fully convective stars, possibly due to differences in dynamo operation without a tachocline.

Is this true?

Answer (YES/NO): NO